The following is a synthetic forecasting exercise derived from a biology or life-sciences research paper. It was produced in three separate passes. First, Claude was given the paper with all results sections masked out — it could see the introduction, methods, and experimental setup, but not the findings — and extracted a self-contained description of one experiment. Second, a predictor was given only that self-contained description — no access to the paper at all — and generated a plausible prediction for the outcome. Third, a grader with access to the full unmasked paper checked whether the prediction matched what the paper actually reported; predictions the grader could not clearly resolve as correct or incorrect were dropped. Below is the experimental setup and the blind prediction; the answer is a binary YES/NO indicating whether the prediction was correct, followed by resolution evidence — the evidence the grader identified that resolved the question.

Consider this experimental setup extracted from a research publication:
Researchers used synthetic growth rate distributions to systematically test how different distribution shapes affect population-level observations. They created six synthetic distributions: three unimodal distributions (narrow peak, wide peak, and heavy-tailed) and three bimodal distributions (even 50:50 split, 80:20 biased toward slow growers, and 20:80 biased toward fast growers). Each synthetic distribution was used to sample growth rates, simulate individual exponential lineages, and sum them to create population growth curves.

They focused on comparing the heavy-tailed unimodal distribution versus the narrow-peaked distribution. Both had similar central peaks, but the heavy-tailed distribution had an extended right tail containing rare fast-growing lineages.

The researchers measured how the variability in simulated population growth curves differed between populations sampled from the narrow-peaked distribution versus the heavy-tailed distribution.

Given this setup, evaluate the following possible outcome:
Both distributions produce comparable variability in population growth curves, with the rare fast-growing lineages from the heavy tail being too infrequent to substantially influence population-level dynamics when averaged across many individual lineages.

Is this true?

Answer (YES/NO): NO